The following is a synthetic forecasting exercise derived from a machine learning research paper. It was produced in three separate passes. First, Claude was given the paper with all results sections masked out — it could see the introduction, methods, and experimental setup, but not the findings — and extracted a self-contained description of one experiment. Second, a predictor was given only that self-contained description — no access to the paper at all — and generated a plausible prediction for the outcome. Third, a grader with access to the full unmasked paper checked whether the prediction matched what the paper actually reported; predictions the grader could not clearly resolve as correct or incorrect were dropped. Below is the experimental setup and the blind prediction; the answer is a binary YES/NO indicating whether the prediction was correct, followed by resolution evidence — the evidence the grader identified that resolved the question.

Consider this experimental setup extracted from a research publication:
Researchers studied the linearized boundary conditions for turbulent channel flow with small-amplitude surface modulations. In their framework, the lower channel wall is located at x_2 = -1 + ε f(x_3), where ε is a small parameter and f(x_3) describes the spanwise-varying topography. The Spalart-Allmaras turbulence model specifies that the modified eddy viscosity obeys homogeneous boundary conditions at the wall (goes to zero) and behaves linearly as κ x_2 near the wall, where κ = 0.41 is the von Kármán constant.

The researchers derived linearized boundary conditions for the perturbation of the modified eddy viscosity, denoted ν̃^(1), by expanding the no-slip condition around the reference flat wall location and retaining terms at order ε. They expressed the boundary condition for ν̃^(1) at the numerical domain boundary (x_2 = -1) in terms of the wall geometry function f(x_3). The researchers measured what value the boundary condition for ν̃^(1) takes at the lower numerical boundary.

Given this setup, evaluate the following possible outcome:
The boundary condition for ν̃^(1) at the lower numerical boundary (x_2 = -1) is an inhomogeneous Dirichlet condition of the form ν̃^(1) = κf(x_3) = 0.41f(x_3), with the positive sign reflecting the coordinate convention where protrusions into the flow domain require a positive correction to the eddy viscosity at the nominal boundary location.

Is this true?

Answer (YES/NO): NO